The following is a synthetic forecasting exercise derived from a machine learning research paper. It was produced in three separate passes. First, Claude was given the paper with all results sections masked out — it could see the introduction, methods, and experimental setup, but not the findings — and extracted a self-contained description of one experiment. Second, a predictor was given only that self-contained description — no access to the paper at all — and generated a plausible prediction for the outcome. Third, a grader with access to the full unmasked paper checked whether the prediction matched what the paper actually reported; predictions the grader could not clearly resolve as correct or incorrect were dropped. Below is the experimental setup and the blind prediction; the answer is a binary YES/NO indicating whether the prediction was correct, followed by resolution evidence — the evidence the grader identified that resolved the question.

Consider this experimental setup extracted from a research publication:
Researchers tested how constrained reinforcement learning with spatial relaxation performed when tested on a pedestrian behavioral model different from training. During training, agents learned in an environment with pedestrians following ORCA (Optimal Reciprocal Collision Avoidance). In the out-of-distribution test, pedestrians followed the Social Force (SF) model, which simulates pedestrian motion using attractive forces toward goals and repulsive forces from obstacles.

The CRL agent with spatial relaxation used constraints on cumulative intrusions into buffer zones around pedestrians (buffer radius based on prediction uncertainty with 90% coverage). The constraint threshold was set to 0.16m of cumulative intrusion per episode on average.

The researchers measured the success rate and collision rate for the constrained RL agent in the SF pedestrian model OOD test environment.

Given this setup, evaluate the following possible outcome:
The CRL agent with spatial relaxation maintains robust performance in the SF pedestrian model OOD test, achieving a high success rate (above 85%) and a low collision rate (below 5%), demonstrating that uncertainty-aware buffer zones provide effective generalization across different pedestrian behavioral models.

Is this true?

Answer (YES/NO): YES